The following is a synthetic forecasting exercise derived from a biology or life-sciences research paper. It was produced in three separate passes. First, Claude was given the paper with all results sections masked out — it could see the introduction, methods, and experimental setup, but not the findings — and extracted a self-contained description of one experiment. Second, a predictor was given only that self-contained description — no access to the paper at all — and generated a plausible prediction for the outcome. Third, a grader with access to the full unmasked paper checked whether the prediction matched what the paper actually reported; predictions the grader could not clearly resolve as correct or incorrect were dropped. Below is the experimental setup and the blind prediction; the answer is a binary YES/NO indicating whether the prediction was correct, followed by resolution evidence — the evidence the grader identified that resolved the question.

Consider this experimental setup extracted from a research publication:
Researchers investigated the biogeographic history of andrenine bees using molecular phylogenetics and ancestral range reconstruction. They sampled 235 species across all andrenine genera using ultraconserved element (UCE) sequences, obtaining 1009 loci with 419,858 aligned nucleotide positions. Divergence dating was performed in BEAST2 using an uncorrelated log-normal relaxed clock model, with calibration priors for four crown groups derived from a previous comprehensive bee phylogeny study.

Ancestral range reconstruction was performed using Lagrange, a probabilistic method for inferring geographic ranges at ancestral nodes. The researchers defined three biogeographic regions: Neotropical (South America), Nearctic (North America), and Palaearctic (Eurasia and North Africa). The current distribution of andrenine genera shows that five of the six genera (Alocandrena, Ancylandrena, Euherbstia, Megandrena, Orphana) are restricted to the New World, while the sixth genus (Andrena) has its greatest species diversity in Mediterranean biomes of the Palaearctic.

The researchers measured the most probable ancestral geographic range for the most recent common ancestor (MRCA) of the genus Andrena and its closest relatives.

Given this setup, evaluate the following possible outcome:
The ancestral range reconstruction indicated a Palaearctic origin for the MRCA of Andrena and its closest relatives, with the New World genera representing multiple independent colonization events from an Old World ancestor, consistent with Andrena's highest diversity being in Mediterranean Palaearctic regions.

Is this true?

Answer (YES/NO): NO